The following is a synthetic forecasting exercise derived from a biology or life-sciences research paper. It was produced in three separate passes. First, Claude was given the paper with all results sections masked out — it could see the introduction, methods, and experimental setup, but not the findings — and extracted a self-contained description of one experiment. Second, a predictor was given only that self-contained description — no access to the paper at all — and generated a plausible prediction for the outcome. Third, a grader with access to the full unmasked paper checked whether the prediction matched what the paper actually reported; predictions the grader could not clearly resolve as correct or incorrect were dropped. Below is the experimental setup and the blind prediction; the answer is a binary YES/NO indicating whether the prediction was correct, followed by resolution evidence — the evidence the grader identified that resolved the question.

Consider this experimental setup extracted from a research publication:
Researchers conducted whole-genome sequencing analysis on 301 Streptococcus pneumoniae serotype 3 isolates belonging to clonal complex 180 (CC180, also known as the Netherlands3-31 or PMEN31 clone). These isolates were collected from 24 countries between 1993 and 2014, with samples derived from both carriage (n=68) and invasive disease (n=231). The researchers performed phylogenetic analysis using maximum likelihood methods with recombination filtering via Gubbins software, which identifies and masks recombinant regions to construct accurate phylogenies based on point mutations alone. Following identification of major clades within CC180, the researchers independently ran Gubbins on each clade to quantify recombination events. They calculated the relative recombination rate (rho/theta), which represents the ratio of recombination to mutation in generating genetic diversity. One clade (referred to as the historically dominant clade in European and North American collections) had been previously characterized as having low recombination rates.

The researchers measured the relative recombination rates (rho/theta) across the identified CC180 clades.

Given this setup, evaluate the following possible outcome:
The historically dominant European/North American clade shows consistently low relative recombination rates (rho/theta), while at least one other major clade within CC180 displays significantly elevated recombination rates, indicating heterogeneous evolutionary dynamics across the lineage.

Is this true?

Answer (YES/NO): YES